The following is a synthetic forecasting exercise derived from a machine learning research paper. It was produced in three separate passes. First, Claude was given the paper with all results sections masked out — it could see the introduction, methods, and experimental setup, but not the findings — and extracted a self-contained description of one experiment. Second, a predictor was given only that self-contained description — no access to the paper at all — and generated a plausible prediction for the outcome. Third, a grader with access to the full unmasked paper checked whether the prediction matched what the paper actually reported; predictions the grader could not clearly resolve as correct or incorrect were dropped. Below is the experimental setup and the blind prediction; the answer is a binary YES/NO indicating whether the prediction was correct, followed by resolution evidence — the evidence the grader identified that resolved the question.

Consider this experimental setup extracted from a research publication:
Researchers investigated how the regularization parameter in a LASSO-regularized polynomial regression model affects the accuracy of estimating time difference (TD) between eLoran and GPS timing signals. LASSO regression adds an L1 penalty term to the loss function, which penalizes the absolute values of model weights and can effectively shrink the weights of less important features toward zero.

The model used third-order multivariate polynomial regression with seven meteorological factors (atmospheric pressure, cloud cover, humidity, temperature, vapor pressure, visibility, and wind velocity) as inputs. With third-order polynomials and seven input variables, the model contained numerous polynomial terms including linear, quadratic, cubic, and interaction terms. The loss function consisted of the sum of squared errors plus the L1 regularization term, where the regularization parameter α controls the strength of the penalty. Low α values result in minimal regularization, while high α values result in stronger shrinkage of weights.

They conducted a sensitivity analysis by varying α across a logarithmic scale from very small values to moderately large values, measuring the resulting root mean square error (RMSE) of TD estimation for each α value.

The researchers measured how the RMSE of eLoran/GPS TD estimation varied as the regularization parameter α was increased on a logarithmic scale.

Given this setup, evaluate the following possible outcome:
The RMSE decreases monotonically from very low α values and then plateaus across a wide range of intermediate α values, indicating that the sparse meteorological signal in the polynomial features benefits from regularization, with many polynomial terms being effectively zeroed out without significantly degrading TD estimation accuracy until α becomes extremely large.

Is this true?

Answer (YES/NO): NO